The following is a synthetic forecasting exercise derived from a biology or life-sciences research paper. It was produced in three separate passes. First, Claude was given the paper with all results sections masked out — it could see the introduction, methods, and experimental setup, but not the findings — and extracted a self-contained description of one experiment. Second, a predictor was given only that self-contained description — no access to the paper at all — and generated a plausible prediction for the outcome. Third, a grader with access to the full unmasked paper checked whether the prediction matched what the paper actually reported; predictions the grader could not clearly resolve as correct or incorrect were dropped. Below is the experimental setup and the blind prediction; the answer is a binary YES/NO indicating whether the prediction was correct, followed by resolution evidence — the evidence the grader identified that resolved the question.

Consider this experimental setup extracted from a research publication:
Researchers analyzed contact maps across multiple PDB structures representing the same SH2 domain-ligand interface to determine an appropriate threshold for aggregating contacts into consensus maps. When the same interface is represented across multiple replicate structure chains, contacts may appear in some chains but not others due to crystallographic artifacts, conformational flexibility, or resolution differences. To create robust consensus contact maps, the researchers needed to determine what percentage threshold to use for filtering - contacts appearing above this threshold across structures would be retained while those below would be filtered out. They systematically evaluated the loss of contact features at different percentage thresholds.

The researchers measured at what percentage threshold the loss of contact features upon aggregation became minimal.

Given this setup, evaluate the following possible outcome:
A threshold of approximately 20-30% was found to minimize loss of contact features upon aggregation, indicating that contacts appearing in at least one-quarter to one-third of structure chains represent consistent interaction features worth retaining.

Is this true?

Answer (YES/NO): YES